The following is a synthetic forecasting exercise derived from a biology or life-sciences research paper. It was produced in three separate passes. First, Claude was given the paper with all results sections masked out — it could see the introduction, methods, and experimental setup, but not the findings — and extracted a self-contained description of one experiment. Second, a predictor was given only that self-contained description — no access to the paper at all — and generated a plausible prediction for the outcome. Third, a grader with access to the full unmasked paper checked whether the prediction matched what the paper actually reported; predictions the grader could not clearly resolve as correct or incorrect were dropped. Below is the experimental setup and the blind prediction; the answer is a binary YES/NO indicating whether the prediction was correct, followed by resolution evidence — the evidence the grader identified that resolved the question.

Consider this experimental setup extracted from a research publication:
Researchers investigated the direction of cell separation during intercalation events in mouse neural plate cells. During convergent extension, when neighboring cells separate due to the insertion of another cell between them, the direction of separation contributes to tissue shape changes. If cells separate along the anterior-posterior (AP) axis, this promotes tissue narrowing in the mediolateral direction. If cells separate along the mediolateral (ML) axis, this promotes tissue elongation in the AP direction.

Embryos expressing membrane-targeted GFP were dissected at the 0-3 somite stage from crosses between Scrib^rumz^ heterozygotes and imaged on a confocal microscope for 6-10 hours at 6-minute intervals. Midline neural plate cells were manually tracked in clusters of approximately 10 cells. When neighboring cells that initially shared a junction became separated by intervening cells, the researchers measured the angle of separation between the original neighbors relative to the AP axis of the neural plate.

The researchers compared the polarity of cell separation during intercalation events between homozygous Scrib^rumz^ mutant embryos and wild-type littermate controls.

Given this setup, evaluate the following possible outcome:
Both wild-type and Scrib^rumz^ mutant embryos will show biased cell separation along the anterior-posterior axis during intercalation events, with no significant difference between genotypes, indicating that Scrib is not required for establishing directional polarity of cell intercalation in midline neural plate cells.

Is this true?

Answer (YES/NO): NO